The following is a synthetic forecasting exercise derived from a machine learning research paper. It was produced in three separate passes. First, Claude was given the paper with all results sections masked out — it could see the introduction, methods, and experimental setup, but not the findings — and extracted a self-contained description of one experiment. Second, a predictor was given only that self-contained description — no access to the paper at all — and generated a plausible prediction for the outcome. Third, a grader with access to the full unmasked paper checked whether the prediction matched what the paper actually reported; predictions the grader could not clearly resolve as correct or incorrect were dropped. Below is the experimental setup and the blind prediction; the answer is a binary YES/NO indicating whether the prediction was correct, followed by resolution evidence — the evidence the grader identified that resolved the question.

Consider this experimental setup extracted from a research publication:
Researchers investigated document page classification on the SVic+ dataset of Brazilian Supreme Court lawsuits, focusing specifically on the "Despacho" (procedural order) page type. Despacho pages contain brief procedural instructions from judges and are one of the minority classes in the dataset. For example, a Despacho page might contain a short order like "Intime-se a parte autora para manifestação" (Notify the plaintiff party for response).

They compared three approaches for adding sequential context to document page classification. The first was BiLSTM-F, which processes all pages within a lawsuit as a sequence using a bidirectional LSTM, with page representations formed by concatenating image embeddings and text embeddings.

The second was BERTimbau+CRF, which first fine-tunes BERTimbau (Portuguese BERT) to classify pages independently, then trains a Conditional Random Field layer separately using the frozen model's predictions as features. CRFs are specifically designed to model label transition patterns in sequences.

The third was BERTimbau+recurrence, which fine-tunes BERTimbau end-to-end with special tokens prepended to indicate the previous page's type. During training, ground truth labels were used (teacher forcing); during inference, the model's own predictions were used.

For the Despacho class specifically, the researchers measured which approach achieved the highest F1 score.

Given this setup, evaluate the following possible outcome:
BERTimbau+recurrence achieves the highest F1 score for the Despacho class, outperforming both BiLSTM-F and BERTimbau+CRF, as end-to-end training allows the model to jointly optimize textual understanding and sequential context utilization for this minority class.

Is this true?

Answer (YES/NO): NO